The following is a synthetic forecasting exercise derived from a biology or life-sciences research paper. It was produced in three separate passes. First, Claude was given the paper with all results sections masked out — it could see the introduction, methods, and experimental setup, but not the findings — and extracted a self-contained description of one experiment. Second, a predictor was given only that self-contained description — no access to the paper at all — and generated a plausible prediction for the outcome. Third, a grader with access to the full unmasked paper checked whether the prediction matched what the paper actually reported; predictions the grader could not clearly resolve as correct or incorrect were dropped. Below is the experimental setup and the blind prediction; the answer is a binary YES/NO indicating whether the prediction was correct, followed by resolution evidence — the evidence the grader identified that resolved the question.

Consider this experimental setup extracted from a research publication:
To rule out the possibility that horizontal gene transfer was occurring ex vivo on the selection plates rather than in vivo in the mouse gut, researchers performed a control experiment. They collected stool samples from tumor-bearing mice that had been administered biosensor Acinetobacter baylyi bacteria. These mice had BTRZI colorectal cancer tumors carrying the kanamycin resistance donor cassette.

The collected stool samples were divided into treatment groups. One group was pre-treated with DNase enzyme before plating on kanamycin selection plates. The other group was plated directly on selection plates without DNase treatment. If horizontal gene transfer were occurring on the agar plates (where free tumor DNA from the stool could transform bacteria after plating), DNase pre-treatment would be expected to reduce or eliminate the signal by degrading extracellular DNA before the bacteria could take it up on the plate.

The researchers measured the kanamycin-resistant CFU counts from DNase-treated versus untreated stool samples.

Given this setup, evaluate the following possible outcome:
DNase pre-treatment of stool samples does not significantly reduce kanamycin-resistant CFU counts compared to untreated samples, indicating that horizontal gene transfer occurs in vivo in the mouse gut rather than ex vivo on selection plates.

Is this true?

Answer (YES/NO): YES